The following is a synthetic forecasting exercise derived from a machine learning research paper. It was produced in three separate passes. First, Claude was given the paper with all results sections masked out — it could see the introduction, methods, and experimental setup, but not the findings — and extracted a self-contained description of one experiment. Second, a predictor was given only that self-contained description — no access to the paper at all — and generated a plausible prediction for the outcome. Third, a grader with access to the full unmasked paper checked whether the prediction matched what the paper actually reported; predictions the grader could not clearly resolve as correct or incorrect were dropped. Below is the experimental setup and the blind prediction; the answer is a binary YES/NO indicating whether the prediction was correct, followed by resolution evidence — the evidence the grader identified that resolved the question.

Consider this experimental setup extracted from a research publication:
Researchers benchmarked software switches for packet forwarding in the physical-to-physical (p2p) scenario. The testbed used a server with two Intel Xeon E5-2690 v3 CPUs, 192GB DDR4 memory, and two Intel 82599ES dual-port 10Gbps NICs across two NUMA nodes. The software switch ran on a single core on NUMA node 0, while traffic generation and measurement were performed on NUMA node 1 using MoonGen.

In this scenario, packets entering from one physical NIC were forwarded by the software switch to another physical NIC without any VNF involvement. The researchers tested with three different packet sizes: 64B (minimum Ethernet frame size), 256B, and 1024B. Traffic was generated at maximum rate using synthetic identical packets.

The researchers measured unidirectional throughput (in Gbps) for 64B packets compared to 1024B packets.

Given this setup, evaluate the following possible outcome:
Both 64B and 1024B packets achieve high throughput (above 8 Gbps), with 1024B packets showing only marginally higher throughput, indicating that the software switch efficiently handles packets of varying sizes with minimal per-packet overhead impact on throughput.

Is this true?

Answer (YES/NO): NO